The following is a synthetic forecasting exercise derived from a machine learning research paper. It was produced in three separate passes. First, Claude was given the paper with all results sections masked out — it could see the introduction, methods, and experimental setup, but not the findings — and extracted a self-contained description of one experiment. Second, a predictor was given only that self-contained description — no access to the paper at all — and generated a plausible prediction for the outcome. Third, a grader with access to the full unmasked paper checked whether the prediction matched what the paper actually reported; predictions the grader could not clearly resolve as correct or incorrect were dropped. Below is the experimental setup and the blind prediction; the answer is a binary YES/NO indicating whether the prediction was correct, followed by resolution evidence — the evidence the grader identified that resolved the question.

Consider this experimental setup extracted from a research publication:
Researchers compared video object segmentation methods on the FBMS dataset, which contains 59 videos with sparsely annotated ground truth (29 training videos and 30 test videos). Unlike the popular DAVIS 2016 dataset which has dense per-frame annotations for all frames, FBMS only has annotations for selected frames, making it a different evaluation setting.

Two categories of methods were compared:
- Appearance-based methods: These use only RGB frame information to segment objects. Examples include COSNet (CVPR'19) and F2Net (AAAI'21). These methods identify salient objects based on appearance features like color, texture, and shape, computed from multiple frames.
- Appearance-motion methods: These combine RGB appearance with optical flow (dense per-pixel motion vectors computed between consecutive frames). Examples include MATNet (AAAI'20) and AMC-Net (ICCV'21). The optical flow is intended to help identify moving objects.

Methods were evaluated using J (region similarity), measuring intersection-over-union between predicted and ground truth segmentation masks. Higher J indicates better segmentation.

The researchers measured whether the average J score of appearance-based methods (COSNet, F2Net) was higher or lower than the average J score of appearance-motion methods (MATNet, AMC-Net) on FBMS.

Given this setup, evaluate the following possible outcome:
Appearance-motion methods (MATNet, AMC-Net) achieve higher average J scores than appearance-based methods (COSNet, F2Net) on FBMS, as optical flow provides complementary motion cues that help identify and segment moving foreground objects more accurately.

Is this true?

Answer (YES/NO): NO